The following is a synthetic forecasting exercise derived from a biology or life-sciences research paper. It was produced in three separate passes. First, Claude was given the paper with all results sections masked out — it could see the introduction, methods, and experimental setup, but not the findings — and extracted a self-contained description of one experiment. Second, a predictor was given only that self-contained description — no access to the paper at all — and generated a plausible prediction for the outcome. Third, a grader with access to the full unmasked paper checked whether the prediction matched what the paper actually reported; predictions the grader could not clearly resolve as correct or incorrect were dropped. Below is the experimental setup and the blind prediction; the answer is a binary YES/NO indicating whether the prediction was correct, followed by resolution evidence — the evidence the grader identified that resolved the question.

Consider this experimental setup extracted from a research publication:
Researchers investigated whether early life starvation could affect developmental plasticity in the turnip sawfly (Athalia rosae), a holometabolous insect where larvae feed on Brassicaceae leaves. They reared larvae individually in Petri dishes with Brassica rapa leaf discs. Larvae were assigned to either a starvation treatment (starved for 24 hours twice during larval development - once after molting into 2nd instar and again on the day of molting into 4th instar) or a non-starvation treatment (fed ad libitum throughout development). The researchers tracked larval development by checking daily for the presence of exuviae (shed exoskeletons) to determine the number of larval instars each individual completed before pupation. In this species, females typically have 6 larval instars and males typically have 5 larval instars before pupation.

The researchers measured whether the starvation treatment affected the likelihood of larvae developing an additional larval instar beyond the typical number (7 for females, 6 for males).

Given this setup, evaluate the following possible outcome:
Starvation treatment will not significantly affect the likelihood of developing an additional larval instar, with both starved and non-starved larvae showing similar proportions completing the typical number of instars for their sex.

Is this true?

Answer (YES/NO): NO